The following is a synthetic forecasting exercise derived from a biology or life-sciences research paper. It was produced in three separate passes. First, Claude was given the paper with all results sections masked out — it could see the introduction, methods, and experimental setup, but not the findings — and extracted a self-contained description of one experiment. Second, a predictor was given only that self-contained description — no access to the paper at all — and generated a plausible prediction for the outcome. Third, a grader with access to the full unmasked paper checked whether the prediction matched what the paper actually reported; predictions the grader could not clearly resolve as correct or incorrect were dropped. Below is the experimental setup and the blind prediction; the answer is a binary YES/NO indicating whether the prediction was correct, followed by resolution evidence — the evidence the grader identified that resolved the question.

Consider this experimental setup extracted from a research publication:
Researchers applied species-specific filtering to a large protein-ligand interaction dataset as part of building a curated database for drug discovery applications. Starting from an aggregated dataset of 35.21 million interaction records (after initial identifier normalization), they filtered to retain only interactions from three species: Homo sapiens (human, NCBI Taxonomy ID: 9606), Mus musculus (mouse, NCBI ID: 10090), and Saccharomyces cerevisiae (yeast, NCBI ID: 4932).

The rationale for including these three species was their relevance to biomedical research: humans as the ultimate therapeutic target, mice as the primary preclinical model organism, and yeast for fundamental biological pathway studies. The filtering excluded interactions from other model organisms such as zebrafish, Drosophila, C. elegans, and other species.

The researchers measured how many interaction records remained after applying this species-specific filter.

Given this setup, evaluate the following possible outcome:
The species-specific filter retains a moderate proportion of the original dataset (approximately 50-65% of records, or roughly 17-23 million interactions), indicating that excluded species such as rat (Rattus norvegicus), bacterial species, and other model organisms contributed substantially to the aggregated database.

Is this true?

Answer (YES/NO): YES